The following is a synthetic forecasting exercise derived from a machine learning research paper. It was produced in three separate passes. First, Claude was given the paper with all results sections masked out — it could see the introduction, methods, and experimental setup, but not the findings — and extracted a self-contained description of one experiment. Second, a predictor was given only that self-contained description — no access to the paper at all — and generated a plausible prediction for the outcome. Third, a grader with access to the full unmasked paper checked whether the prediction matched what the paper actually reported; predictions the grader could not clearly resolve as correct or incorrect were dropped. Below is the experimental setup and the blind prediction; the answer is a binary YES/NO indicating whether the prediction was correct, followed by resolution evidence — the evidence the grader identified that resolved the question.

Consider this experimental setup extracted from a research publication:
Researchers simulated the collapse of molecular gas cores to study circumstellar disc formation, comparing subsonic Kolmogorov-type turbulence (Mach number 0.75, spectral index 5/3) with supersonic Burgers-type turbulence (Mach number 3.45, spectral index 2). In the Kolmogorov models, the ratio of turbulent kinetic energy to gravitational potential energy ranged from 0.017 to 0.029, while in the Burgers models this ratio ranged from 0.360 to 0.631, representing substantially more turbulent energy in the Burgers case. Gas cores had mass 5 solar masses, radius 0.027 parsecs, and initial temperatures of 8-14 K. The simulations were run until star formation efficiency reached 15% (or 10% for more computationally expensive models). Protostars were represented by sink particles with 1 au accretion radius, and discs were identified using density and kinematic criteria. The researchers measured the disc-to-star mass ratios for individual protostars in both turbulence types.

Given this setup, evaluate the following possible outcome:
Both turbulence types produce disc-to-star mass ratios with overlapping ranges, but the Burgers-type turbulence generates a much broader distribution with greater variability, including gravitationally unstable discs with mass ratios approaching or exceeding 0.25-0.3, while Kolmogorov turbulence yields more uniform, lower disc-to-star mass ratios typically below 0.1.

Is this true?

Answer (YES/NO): NO